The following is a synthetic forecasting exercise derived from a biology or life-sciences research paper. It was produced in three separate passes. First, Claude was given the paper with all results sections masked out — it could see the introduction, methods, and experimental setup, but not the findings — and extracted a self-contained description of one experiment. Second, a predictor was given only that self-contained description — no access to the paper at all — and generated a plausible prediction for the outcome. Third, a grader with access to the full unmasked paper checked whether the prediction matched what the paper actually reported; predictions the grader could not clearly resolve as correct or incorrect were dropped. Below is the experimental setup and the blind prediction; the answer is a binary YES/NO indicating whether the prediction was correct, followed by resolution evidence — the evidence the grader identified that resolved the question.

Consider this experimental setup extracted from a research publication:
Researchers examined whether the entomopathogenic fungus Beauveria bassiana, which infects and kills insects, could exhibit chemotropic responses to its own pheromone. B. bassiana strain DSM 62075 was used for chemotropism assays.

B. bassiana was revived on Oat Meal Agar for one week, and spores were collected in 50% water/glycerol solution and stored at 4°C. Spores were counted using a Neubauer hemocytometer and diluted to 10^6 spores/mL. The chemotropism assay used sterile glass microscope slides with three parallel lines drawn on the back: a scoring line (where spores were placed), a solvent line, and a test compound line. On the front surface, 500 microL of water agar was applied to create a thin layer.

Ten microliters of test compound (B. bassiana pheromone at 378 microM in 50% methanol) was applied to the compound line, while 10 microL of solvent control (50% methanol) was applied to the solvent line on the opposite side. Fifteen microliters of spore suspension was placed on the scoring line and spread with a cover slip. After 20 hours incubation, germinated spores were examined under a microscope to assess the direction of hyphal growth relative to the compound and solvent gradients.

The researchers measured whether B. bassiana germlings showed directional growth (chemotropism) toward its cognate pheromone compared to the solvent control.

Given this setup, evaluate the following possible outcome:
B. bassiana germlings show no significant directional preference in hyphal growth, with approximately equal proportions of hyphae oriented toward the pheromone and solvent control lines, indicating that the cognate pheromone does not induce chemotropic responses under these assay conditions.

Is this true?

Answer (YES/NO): NO